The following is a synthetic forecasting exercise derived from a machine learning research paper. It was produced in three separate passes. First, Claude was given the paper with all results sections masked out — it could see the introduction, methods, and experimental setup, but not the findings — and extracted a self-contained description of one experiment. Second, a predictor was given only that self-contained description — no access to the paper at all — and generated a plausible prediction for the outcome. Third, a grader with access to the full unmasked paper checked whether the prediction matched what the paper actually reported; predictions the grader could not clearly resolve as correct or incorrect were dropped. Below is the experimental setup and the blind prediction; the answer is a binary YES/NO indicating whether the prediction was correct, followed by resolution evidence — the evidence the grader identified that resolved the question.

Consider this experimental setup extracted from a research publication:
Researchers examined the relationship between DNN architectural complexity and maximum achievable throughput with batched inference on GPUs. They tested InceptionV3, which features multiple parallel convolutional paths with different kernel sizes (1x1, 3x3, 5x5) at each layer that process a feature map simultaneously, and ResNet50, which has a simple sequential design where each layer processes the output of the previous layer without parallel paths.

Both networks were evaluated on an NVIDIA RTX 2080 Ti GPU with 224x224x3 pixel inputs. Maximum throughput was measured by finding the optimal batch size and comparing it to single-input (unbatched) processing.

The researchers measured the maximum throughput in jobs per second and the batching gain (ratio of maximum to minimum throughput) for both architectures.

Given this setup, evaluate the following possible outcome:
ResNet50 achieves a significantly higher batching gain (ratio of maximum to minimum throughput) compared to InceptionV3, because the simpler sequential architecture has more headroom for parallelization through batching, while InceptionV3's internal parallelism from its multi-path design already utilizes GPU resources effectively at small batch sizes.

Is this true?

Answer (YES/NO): NO